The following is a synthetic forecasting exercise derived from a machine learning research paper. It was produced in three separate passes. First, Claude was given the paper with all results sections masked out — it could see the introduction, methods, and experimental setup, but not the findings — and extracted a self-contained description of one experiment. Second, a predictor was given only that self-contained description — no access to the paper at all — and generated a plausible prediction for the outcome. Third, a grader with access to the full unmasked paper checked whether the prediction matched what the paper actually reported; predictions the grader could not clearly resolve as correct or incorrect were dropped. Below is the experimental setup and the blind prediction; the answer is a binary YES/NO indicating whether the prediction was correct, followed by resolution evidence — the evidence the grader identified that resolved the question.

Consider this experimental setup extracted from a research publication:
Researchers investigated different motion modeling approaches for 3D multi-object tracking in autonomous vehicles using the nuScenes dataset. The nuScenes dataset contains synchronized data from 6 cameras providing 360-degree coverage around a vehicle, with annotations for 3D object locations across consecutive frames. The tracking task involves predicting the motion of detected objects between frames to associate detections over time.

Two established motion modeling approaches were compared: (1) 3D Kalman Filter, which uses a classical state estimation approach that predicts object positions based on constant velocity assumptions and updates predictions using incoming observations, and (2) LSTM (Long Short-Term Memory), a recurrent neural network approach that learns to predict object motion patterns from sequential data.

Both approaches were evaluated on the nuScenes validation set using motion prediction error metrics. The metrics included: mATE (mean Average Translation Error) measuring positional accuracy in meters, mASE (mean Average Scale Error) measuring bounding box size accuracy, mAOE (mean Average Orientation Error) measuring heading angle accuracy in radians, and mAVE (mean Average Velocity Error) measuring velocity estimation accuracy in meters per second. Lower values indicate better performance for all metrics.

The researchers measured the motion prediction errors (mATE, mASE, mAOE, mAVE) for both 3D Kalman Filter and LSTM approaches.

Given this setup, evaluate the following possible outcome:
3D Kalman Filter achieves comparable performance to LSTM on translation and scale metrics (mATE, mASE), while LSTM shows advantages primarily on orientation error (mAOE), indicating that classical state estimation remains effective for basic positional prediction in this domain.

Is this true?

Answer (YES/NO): NO